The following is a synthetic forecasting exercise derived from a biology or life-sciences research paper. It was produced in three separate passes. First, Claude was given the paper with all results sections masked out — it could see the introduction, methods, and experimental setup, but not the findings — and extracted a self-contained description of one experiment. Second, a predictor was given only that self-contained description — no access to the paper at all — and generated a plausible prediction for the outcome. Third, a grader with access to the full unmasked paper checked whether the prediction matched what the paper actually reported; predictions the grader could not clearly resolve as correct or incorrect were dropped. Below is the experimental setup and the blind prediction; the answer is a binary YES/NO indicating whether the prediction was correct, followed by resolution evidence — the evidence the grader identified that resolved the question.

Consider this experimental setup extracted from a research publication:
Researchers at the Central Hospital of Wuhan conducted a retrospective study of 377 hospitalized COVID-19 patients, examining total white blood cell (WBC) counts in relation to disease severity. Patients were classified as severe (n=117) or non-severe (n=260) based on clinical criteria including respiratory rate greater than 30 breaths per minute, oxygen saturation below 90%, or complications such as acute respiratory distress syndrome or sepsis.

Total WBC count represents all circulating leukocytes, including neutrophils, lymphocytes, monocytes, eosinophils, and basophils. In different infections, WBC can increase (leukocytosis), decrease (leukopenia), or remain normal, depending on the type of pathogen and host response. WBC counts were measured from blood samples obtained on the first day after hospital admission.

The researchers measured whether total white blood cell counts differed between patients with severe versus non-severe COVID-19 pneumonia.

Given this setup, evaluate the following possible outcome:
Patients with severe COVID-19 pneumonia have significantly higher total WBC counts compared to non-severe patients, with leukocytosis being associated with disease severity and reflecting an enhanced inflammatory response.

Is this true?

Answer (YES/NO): YES